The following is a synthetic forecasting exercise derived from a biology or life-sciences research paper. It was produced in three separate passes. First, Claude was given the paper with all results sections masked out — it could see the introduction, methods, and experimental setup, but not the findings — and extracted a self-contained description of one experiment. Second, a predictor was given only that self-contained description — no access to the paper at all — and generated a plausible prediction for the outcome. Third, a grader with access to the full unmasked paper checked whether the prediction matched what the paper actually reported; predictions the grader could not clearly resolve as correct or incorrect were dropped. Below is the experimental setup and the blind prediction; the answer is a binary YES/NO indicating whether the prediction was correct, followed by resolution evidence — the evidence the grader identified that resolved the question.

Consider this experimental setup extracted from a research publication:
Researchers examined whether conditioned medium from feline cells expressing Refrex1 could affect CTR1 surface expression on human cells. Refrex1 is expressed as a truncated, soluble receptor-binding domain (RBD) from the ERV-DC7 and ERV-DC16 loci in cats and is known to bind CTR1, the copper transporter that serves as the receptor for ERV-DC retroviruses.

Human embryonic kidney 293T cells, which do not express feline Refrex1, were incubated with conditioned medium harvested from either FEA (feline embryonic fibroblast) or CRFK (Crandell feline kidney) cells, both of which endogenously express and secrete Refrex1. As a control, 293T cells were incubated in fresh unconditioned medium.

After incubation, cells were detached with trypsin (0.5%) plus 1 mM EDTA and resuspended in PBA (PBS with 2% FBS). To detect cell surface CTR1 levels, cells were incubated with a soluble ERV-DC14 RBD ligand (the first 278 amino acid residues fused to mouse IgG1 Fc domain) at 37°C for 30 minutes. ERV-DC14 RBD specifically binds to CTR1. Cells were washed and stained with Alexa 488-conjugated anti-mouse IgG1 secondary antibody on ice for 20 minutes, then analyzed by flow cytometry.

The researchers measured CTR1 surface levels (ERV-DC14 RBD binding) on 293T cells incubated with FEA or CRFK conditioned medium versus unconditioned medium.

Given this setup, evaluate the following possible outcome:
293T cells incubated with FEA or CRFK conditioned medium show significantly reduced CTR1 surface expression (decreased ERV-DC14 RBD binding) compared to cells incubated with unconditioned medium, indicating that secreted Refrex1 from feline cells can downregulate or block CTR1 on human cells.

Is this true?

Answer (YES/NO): YES